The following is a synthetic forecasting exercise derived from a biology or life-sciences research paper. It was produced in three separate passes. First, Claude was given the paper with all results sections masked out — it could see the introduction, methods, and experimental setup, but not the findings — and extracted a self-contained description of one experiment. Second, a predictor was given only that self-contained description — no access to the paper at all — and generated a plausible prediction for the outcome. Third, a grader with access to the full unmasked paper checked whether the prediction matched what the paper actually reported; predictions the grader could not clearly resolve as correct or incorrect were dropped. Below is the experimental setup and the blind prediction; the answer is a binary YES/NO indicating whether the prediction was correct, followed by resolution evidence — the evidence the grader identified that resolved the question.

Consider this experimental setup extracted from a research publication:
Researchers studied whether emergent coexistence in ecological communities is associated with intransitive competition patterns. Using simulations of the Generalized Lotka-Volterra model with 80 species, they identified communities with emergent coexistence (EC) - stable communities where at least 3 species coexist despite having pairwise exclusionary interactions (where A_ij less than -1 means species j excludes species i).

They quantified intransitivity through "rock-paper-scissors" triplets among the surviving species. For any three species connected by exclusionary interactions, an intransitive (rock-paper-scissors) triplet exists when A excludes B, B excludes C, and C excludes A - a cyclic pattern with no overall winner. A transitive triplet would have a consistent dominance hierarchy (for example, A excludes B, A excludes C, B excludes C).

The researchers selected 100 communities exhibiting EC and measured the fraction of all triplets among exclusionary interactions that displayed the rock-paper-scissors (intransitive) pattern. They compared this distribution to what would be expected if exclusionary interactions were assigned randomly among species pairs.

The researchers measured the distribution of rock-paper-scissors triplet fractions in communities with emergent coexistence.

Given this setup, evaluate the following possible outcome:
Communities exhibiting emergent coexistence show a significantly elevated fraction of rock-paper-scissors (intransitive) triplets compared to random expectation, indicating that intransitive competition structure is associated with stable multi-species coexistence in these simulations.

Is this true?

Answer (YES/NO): NO